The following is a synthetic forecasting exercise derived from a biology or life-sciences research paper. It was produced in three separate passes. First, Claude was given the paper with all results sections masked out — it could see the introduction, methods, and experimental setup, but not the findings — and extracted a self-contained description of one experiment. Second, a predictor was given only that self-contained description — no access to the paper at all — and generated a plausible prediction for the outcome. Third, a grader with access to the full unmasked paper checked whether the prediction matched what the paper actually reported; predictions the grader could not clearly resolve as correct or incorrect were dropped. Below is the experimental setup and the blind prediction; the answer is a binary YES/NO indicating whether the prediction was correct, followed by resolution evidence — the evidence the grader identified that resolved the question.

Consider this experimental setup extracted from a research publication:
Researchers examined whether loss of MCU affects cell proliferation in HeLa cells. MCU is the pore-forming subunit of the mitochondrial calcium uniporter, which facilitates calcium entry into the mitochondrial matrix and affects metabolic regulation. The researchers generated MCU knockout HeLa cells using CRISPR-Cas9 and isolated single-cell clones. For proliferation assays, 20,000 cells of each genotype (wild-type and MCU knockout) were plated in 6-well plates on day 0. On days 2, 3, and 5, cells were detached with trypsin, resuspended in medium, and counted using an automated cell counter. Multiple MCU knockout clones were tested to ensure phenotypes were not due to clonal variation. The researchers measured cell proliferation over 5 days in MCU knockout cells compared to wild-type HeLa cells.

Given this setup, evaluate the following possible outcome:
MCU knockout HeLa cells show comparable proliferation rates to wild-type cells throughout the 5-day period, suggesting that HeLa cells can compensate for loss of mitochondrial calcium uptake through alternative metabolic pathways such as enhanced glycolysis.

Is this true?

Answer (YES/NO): NO